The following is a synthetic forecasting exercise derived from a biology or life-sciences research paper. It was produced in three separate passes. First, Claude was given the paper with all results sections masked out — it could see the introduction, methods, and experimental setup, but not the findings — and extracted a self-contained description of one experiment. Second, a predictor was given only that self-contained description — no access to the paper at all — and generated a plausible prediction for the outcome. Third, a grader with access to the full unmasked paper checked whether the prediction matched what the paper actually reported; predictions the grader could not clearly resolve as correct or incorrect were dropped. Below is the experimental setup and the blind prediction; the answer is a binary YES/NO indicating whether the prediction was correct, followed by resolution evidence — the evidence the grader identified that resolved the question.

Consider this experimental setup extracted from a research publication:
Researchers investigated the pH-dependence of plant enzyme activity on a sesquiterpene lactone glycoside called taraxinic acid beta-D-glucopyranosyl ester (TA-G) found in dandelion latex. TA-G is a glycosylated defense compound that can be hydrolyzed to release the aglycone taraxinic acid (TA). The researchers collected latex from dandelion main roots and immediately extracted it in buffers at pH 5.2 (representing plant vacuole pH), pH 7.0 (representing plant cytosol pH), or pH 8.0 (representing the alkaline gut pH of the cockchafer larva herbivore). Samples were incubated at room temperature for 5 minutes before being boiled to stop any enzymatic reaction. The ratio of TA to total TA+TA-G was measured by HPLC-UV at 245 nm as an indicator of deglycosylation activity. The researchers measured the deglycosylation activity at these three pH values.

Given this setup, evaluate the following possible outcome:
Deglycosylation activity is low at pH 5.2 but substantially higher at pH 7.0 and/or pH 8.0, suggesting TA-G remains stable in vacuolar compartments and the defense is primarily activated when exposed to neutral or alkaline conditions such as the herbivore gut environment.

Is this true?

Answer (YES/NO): NO